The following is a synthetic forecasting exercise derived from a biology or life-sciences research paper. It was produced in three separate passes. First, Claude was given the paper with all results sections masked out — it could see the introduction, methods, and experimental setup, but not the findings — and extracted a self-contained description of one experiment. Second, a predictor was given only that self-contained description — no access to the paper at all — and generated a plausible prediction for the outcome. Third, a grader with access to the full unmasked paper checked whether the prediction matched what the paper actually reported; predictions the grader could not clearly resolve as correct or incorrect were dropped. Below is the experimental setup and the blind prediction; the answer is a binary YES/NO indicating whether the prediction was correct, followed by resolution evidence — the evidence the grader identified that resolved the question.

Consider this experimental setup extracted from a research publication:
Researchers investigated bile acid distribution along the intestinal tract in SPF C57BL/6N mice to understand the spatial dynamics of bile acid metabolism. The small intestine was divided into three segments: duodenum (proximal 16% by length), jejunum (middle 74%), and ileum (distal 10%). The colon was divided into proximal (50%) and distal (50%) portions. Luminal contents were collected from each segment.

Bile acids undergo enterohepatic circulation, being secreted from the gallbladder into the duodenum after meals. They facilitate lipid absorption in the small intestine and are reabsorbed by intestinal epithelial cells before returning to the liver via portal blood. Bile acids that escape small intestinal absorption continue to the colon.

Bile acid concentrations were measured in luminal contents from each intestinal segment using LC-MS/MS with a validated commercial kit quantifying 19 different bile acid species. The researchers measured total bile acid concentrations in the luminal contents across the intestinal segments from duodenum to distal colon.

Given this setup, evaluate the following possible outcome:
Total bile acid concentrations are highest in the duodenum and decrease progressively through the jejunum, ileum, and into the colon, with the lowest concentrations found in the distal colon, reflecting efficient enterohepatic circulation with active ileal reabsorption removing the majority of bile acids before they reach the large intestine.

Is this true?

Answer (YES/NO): NO